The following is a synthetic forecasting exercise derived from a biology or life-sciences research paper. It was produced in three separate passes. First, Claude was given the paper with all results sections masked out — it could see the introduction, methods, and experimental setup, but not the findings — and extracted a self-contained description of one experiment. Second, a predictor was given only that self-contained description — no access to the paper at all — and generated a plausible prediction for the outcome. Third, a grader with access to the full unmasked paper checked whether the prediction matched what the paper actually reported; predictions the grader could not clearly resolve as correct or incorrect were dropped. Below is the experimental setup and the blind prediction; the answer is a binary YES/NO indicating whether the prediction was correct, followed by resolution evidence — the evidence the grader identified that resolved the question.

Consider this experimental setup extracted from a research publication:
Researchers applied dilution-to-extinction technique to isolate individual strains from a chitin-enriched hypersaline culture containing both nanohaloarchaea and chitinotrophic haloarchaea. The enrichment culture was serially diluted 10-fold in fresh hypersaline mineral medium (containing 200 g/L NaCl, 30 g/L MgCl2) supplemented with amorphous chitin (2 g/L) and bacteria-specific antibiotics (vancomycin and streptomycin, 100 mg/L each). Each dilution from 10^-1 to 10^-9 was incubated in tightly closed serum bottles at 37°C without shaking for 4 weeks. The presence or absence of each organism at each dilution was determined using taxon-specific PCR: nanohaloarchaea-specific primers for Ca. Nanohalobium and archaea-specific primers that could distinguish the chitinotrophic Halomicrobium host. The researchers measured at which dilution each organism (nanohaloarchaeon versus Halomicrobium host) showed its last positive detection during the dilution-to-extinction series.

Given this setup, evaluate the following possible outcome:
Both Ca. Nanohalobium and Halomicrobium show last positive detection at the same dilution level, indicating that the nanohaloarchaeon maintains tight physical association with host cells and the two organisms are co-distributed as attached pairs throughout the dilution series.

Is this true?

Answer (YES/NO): NO